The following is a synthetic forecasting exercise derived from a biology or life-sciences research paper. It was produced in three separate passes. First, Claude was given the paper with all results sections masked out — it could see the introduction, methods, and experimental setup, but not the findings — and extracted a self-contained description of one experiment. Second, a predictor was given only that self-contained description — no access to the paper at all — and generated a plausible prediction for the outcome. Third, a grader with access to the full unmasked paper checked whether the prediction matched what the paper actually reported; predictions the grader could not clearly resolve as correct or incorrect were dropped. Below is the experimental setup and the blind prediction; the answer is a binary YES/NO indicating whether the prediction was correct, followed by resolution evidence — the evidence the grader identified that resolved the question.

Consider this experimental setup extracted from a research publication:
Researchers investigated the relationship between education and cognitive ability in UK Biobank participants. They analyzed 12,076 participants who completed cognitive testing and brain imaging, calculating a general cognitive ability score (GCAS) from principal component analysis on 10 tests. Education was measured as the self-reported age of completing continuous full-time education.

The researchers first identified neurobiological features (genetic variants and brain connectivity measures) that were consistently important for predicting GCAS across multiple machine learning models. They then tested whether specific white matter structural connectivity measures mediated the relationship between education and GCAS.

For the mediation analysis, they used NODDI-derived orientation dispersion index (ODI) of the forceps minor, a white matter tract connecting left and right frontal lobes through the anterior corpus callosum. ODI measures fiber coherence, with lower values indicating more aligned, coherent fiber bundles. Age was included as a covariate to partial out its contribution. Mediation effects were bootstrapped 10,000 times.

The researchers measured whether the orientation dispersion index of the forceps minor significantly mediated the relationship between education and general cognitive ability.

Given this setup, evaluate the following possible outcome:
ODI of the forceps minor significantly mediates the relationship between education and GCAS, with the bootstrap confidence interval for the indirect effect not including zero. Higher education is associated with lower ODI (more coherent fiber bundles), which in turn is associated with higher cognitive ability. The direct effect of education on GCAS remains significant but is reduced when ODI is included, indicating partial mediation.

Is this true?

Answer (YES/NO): NO